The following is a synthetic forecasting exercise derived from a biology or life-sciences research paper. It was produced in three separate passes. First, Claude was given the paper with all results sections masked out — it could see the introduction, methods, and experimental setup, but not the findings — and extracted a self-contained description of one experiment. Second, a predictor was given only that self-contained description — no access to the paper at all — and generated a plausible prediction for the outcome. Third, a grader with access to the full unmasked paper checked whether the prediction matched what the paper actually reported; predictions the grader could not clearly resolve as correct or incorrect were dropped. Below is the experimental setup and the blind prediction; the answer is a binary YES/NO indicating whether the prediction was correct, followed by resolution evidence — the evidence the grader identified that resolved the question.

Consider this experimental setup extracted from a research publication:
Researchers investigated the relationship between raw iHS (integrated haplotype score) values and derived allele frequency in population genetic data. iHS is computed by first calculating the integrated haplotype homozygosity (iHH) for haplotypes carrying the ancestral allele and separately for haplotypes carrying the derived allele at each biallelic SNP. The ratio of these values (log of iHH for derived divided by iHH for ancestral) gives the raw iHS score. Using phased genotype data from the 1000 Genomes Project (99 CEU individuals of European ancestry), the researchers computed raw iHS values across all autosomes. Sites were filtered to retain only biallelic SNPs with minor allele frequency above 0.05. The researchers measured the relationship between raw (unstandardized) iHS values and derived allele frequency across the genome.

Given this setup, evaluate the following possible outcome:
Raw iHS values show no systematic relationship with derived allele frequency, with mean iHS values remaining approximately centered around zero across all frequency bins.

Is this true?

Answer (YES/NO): NO